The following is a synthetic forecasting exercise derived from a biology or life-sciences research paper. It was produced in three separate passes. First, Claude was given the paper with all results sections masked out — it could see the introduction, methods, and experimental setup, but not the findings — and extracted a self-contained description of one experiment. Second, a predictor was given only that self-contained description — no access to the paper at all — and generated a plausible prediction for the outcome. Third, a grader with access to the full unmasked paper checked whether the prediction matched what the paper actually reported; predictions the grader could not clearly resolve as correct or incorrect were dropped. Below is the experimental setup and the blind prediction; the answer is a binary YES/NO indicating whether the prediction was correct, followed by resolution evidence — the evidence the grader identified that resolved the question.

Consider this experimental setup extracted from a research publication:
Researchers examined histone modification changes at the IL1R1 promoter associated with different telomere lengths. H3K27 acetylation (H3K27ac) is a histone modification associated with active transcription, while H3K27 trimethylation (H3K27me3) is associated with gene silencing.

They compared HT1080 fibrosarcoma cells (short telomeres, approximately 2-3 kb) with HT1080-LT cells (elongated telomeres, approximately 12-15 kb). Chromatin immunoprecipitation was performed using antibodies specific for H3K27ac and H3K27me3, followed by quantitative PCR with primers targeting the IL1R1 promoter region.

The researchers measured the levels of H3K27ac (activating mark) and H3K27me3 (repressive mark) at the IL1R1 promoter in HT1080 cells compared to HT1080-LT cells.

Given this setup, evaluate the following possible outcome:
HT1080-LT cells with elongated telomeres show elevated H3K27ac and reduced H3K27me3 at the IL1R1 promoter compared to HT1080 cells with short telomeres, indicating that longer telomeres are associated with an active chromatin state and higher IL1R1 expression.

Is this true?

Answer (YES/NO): NO